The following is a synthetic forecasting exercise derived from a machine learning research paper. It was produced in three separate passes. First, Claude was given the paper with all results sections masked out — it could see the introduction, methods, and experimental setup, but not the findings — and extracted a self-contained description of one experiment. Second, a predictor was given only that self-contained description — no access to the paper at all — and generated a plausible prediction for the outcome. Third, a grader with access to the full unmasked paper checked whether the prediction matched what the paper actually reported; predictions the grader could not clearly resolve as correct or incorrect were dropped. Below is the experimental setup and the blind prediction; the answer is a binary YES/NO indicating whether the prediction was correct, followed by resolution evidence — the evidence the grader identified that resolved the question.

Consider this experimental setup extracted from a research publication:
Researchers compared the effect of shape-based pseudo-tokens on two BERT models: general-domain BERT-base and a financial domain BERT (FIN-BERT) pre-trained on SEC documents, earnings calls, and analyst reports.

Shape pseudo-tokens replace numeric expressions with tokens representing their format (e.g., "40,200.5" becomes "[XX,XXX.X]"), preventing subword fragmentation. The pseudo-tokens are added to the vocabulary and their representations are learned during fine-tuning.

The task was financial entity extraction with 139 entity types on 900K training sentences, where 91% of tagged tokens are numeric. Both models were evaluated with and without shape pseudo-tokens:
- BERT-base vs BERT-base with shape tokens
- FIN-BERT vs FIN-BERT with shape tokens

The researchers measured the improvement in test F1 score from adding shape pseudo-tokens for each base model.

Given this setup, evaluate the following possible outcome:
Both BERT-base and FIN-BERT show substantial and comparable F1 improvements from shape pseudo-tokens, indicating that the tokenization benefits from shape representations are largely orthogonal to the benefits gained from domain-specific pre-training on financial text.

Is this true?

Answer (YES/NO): NO